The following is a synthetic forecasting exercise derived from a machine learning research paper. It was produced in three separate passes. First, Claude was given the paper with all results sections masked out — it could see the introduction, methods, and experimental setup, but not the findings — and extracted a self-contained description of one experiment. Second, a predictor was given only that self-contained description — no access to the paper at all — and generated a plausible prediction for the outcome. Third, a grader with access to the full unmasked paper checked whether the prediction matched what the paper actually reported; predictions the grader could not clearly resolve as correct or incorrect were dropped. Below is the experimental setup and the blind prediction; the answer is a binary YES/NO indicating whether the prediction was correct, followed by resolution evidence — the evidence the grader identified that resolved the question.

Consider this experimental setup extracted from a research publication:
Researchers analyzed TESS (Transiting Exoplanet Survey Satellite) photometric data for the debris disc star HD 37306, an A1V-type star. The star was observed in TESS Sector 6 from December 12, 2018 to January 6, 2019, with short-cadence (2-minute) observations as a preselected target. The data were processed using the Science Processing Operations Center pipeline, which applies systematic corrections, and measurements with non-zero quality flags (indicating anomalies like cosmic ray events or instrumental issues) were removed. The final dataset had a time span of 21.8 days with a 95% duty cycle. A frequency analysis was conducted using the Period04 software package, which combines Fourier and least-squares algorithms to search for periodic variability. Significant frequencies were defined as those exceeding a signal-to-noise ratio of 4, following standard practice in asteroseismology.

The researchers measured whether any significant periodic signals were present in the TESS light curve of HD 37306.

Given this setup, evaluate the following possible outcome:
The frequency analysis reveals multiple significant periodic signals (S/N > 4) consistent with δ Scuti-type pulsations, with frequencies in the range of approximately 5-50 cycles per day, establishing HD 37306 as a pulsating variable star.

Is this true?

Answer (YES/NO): NO